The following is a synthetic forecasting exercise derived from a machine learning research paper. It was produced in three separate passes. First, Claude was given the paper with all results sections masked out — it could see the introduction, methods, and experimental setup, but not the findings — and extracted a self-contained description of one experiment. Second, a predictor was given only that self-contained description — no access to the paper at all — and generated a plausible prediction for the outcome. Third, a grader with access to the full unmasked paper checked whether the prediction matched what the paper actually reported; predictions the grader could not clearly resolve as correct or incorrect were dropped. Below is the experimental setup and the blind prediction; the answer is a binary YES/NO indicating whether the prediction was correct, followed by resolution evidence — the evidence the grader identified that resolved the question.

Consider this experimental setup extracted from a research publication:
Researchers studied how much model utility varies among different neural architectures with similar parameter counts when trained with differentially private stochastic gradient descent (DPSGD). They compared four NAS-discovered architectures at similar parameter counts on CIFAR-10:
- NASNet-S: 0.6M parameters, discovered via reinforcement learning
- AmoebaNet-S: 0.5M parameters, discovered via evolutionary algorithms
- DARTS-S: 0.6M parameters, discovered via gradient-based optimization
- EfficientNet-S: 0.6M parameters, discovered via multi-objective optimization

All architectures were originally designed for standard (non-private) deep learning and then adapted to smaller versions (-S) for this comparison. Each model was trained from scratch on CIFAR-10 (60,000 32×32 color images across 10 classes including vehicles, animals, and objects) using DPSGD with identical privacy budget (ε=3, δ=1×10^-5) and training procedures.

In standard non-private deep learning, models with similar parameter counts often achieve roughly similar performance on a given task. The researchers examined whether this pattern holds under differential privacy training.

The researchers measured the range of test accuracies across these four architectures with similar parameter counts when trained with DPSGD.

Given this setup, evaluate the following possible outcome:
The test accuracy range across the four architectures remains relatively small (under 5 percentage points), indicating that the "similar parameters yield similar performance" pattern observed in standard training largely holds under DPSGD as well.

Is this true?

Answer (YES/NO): NO